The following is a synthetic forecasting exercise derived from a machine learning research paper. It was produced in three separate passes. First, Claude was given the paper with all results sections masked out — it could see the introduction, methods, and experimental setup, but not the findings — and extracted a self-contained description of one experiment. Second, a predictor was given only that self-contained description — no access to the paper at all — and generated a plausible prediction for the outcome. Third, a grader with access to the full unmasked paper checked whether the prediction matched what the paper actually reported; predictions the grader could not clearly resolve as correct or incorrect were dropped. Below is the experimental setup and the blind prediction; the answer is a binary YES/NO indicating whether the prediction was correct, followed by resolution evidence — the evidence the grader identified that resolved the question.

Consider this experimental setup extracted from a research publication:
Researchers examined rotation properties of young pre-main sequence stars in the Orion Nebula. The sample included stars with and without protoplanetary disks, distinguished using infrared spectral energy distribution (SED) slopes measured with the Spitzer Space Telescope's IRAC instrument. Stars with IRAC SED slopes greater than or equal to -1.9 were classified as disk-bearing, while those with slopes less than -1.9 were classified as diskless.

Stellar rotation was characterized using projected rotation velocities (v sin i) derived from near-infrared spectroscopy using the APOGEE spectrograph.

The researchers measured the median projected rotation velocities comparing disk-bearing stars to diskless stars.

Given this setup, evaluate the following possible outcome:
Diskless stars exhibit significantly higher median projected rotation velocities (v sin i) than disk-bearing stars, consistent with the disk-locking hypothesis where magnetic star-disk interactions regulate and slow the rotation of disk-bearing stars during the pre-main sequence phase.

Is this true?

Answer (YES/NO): YES